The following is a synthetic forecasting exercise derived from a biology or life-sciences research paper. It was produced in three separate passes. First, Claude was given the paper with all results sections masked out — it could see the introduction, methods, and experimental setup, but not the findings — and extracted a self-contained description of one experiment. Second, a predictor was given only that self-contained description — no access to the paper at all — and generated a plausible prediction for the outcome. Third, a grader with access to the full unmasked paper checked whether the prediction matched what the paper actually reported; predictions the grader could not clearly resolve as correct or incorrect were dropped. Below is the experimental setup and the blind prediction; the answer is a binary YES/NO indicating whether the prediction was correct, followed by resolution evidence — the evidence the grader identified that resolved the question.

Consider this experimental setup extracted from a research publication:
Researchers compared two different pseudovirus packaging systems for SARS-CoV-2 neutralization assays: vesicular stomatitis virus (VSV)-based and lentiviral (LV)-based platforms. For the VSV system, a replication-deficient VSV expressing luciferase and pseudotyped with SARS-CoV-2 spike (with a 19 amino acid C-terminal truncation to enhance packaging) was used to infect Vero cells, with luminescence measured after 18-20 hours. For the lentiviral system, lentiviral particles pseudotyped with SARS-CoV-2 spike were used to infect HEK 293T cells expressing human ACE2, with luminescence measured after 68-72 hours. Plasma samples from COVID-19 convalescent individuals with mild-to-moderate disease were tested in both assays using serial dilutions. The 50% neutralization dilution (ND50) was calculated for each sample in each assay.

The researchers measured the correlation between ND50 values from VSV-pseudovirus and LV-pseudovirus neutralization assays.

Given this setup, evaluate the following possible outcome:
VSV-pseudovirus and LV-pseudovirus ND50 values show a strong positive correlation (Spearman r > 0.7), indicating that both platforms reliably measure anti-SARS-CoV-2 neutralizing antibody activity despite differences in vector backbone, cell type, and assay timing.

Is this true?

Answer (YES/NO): YES